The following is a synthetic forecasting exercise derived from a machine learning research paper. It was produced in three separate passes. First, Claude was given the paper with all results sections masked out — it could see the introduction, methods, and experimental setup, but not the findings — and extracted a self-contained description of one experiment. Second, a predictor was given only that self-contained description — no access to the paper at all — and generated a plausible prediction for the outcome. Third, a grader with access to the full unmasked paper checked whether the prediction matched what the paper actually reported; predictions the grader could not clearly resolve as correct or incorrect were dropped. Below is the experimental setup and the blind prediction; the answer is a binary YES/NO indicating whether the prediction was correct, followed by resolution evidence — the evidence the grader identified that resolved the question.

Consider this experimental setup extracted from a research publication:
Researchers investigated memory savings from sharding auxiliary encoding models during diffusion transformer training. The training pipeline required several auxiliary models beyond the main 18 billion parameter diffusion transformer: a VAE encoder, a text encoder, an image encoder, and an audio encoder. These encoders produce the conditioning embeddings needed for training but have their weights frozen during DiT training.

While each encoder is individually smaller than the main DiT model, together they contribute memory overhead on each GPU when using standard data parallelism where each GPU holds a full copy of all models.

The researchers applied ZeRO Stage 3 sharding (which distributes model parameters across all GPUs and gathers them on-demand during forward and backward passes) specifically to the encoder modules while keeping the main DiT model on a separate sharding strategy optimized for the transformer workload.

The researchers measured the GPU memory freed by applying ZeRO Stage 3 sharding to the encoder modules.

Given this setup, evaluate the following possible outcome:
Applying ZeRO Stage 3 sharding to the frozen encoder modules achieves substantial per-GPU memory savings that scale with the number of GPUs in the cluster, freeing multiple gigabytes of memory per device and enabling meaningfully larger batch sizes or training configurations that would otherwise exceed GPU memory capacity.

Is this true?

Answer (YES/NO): NO